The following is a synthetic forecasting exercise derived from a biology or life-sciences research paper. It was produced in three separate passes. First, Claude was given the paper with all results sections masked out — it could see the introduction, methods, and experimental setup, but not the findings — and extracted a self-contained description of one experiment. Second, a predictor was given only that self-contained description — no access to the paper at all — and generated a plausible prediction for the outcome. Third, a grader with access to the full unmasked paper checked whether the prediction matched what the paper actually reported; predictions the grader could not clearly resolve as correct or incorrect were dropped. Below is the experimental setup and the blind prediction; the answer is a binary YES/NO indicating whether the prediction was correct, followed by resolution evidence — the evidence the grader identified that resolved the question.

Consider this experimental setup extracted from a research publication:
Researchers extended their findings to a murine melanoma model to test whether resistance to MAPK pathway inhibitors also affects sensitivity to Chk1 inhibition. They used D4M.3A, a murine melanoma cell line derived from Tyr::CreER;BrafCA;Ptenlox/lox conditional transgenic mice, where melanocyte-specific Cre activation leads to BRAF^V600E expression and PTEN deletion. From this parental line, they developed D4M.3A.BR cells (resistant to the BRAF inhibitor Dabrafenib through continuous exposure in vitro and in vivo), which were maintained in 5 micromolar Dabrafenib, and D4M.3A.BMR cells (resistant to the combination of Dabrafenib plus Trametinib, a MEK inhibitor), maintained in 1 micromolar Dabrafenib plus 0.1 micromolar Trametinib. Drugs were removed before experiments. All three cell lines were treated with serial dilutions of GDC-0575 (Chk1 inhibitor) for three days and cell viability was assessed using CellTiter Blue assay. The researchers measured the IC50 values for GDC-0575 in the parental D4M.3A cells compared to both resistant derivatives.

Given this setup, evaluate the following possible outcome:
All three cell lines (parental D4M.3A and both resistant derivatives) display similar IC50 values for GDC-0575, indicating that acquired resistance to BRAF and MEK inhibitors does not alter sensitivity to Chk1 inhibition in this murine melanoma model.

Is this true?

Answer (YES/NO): NO